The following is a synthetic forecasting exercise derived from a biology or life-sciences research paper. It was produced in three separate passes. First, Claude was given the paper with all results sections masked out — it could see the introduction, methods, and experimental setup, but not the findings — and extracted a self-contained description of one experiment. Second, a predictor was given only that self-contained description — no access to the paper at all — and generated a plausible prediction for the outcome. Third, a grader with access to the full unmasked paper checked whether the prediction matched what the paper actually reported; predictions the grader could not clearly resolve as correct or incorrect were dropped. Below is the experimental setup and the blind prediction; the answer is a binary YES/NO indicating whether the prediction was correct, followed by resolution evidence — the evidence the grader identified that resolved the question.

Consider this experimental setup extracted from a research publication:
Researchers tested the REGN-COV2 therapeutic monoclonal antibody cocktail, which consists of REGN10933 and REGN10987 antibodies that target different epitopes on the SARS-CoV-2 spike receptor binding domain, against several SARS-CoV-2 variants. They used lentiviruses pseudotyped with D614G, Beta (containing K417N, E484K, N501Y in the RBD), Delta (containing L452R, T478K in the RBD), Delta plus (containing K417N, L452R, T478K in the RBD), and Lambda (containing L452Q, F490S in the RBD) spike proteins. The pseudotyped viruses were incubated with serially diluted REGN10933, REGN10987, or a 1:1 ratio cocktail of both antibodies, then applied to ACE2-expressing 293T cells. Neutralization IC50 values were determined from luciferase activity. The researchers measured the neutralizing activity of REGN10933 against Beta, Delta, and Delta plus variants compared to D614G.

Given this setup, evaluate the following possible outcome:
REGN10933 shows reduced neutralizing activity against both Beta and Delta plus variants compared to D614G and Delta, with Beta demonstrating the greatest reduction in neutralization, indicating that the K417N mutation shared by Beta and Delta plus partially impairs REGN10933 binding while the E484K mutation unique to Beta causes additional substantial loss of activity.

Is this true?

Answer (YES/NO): YES